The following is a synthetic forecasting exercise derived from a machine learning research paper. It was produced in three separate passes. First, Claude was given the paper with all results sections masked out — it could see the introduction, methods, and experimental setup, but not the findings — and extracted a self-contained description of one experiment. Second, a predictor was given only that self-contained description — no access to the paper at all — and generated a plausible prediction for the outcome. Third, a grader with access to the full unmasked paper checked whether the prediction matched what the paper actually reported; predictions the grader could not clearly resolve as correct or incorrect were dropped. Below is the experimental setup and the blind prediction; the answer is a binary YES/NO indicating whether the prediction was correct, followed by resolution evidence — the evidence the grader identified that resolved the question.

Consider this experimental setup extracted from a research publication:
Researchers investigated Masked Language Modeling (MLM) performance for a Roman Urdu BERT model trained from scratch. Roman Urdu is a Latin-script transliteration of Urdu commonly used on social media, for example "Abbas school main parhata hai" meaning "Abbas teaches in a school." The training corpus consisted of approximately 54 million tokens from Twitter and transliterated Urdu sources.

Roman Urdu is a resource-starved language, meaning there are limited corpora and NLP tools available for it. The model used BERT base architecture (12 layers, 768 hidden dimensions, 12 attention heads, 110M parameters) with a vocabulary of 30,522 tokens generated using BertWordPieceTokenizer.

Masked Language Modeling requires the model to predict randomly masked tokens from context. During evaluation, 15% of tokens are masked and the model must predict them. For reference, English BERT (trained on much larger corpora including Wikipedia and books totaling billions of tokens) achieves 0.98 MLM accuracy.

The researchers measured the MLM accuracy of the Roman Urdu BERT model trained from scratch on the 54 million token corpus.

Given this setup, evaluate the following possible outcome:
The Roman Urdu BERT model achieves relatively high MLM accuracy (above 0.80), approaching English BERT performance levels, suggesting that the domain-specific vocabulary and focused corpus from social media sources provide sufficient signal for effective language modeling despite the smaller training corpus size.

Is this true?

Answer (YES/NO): NO